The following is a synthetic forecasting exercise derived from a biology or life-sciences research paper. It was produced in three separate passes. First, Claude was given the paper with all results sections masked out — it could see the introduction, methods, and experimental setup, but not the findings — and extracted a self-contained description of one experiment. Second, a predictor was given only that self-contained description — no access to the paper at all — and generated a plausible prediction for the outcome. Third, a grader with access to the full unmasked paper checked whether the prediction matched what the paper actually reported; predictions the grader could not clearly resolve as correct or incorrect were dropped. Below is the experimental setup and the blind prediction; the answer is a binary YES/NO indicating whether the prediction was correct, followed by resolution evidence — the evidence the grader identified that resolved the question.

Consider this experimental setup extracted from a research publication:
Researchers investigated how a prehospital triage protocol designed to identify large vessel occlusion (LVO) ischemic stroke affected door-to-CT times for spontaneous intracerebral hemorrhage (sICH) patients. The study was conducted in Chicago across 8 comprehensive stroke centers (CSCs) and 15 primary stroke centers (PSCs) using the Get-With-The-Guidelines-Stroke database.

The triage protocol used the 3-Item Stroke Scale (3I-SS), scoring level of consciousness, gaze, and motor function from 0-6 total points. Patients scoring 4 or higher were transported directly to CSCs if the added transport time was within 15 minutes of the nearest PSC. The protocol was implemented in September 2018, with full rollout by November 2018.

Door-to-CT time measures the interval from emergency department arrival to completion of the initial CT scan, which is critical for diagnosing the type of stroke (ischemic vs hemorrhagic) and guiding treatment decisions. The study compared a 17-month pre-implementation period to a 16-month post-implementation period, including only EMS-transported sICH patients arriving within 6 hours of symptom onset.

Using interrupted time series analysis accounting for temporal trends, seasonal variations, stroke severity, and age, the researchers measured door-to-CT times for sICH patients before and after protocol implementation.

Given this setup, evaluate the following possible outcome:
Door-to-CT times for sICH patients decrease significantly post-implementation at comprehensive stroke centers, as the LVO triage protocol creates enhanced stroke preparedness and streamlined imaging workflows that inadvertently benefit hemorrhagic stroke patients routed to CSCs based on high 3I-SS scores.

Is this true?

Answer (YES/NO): NO